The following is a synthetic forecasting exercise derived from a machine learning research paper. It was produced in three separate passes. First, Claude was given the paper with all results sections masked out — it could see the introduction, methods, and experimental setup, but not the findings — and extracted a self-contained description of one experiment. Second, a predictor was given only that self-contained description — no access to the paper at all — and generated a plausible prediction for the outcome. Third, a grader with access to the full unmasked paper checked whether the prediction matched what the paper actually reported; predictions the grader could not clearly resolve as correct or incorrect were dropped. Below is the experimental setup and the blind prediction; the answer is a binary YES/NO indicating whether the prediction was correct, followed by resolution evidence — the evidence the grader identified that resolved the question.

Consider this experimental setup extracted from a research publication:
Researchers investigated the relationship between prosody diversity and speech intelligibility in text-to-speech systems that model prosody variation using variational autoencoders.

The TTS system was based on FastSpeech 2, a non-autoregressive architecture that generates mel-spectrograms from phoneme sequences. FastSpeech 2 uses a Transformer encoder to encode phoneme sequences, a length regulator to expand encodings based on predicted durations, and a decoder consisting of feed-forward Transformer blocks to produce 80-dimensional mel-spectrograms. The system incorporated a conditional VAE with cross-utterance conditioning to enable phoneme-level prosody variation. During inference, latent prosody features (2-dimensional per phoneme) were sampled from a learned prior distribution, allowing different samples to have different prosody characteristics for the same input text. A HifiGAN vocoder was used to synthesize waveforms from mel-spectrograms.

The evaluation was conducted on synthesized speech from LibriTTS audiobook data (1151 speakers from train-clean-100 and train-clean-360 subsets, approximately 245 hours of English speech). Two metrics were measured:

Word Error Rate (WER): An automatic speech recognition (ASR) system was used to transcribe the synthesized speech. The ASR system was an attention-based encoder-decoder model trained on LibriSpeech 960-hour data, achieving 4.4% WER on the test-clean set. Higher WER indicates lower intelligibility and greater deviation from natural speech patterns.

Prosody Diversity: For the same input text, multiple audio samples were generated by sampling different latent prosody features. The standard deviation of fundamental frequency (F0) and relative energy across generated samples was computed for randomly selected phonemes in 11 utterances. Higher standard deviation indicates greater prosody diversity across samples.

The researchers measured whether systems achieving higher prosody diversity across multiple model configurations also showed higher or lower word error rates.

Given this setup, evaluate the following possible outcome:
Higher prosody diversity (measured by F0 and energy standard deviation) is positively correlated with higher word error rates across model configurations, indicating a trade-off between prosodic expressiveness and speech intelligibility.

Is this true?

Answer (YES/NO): NO